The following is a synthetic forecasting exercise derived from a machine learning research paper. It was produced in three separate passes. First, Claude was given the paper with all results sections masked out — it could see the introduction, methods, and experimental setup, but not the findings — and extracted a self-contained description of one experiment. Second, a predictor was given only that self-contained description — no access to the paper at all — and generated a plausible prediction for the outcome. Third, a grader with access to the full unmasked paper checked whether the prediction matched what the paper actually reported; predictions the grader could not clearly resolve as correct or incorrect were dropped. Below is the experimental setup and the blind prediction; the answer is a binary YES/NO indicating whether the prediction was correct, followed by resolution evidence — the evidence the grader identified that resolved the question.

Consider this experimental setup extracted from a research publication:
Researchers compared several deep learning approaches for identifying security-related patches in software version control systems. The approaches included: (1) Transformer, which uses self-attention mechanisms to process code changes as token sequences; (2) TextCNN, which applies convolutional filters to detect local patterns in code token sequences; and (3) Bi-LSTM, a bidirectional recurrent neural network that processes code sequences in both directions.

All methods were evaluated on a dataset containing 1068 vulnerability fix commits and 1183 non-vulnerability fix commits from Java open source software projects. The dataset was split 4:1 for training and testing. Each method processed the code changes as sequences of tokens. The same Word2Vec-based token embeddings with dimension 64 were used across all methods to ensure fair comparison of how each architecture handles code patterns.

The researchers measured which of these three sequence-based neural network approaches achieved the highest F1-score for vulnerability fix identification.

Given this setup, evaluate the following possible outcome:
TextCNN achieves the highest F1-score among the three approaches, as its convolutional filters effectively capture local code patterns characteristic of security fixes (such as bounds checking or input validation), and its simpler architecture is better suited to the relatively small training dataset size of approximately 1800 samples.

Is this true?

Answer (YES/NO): YES